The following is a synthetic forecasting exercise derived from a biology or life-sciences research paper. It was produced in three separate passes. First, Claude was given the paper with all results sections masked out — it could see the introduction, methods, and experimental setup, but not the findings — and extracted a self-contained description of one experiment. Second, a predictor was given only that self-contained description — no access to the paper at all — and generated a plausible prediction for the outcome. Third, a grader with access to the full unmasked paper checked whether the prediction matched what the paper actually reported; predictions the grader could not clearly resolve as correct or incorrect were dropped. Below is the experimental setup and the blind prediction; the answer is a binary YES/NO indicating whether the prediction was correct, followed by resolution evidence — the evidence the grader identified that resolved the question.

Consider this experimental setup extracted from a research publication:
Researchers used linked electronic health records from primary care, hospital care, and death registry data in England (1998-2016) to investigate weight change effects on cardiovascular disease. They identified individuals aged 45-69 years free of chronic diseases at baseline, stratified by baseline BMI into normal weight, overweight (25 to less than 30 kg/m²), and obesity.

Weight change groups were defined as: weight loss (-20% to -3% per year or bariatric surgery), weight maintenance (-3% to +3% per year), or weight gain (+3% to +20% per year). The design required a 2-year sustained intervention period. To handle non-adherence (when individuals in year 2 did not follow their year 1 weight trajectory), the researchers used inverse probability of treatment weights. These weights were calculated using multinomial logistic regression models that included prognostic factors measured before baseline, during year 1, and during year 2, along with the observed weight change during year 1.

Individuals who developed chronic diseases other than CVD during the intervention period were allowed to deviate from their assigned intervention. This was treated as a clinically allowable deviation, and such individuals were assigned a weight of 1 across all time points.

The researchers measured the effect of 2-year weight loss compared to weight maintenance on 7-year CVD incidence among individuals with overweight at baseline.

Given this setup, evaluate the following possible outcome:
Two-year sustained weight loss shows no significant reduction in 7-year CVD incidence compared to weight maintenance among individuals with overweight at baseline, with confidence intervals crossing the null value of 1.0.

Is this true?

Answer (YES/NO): YES